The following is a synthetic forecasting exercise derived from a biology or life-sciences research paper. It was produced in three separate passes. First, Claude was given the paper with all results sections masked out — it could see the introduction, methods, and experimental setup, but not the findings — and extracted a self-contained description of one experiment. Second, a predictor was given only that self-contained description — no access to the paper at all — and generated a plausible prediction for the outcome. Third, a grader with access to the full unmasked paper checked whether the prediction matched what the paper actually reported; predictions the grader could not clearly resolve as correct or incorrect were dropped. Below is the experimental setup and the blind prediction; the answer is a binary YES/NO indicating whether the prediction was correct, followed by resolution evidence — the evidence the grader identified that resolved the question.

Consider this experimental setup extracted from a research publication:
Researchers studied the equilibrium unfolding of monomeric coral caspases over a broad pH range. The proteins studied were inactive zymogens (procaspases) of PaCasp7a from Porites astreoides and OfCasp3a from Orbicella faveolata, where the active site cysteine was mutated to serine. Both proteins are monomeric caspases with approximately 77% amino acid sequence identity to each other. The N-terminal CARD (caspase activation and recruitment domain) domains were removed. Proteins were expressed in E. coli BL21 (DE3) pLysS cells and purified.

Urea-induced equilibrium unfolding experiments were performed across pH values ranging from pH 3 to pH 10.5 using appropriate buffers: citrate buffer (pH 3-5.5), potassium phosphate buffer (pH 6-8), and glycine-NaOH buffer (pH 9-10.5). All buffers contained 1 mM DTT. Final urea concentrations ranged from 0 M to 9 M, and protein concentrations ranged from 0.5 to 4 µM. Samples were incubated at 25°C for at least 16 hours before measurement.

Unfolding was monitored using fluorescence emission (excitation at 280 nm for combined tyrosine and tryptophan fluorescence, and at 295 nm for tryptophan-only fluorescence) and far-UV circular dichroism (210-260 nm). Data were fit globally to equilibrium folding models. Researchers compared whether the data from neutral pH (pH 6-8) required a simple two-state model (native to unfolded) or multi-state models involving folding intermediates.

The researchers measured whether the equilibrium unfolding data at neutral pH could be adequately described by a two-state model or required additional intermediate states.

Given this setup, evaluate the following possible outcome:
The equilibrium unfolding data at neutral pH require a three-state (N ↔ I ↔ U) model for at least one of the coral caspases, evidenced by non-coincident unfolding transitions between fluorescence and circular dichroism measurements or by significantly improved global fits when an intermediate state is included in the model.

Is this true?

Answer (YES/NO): NO